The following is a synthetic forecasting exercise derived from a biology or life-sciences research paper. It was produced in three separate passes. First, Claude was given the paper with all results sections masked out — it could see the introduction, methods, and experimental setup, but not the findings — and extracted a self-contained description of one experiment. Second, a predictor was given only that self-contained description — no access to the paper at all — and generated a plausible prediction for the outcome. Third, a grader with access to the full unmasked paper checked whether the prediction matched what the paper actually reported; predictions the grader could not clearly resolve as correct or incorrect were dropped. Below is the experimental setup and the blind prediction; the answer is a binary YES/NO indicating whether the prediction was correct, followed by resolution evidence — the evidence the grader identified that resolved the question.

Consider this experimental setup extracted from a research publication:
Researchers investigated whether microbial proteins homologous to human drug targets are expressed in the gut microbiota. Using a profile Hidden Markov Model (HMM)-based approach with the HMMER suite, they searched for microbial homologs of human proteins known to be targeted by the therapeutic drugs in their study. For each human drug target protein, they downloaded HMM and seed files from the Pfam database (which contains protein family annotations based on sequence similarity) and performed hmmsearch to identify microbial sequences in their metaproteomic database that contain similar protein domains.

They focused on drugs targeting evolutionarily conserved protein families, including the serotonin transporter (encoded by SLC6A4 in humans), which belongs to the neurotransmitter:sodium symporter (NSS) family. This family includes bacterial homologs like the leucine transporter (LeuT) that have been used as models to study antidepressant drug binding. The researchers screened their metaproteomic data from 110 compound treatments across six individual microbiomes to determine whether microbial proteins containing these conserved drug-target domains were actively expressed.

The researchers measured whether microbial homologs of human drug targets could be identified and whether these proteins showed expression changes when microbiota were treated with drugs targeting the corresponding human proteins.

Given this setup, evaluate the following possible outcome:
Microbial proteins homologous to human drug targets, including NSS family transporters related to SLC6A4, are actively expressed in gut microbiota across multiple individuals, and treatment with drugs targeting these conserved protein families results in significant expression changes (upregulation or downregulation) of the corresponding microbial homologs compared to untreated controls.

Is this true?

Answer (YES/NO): NO